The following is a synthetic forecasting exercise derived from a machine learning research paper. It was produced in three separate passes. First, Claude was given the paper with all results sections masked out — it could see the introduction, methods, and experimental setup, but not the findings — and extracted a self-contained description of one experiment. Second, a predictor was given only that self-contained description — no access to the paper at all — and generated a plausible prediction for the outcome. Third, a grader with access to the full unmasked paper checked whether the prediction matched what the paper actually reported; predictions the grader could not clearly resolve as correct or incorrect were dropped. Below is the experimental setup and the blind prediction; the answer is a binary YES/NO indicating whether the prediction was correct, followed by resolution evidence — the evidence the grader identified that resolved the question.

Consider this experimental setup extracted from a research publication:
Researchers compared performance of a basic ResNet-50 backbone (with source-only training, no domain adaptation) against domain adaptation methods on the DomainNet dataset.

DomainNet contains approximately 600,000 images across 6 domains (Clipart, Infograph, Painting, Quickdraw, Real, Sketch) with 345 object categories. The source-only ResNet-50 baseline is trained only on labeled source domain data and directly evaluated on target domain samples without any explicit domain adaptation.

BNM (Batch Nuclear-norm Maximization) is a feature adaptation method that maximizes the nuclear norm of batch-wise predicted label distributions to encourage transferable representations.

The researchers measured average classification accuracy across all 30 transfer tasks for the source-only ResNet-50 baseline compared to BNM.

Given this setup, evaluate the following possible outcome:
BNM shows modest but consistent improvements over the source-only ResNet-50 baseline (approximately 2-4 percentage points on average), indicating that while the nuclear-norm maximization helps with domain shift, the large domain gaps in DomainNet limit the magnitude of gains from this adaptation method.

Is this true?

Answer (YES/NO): NO